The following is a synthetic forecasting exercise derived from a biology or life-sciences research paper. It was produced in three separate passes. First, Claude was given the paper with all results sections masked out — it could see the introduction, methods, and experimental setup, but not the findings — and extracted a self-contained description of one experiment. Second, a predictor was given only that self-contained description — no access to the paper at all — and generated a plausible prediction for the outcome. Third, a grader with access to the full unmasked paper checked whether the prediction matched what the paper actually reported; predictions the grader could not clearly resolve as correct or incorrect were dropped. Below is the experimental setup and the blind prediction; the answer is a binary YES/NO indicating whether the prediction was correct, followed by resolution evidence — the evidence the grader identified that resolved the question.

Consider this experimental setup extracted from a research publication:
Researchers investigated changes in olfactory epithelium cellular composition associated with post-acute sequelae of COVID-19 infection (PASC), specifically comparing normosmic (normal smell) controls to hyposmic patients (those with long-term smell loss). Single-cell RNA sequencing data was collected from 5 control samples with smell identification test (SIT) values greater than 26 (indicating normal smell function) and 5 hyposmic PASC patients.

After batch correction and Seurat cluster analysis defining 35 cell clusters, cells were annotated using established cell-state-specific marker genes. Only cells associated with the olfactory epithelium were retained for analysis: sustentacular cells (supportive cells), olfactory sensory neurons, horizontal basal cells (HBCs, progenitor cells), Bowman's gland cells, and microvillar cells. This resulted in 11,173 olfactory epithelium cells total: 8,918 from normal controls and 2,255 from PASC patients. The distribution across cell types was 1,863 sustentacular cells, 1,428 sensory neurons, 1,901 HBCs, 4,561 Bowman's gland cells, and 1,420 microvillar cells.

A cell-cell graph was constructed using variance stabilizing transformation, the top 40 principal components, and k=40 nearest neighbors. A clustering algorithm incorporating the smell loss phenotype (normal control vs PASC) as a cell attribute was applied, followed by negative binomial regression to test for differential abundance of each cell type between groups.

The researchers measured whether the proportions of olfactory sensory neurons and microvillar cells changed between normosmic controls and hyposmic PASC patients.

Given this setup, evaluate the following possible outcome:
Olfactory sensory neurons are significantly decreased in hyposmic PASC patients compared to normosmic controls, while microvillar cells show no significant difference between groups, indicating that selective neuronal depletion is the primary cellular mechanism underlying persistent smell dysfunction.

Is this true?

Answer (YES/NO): NO